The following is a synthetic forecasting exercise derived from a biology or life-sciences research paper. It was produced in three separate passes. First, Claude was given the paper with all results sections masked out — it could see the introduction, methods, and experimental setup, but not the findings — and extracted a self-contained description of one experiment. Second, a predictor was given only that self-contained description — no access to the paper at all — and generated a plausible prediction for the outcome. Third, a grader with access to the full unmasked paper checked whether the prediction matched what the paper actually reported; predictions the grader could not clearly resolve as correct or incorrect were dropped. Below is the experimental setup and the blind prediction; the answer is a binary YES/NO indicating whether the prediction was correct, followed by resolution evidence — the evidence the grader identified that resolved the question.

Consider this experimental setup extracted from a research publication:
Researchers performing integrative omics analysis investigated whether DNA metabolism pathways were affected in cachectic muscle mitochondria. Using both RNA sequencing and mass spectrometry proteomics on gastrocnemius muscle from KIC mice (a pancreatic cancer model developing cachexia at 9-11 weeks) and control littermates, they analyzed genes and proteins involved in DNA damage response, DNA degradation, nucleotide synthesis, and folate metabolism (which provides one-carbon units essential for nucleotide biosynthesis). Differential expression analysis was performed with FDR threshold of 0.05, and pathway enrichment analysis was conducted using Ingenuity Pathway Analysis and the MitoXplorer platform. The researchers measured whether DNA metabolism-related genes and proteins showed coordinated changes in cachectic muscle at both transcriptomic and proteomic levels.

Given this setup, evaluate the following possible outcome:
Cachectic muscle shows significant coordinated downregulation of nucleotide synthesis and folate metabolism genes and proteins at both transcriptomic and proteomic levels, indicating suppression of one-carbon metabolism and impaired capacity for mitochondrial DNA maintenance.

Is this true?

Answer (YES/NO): NO